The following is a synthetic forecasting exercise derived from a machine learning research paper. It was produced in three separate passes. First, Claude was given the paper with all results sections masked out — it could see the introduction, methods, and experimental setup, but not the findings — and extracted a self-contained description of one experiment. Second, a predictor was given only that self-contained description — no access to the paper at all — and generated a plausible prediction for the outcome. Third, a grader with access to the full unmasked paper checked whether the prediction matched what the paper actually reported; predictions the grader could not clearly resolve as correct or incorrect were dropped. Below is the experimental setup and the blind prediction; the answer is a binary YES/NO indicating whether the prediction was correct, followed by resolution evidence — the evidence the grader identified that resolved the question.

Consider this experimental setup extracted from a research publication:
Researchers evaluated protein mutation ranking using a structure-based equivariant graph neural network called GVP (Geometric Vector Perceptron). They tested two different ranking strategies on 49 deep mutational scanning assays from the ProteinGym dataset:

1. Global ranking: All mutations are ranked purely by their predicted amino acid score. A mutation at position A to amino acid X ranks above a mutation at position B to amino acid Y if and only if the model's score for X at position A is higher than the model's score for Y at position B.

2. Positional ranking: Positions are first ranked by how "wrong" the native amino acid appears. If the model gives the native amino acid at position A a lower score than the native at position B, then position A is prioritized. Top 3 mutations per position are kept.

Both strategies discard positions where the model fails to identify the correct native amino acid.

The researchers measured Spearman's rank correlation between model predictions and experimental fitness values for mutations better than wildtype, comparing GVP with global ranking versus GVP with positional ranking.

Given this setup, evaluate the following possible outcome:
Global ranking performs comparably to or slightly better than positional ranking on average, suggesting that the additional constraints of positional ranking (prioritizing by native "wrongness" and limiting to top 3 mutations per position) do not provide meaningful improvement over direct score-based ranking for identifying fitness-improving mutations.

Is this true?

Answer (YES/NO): NO